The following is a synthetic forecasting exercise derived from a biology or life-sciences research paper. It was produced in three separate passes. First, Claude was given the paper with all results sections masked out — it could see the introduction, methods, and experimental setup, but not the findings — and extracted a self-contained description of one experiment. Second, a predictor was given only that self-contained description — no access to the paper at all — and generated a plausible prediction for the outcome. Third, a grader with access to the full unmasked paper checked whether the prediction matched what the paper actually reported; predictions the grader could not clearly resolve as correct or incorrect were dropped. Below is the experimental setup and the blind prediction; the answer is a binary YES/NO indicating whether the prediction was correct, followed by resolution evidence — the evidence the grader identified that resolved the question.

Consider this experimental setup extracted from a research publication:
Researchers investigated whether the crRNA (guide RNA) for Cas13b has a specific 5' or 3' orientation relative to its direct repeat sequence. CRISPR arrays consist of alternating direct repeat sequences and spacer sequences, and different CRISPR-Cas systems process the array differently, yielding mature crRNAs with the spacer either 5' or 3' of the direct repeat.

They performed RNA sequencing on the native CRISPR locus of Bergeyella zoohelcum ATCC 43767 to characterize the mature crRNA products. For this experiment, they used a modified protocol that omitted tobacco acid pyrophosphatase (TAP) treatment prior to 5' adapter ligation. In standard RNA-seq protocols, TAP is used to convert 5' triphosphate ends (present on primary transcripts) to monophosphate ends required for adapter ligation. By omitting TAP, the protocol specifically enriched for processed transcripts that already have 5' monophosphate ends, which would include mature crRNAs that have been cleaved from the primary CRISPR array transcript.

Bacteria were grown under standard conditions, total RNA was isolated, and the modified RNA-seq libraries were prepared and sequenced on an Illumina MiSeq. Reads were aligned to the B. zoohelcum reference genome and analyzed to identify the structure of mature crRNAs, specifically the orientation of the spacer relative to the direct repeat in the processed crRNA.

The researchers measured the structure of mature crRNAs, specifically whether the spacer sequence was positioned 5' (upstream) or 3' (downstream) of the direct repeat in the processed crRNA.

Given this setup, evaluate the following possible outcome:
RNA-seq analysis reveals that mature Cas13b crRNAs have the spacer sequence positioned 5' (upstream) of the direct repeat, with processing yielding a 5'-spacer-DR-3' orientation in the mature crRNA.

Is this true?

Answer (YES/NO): YES